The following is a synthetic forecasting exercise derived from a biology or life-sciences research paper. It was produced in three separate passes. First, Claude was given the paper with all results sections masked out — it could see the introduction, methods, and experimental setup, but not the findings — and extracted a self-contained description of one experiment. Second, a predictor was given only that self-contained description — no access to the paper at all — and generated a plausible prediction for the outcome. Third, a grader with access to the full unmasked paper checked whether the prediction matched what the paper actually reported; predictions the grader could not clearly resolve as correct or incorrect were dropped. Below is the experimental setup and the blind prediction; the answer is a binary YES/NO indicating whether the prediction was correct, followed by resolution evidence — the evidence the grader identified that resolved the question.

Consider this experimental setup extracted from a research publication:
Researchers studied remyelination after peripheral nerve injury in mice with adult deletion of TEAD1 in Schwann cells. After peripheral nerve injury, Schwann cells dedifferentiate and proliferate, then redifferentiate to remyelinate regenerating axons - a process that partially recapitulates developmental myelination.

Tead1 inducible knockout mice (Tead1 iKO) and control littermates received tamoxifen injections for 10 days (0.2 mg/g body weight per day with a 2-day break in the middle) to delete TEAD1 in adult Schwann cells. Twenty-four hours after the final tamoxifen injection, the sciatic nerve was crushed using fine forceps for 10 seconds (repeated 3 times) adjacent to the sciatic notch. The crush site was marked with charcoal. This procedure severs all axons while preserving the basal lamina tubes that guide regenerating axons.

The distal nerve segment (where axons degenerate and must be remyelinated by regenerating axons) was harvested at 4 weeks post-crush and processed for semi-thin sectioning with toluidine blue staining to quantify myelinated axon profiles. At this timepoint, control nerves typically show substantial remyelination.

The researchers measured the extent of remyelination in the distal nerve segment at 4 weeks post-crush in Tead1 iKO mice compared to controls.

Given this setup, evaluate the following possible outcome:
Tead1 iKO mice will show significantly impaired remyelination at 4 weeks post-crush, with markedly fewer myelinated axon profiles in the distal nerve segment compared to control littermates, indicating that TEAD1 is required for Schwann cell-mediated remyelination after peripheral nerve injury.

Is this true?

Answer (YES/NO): YES